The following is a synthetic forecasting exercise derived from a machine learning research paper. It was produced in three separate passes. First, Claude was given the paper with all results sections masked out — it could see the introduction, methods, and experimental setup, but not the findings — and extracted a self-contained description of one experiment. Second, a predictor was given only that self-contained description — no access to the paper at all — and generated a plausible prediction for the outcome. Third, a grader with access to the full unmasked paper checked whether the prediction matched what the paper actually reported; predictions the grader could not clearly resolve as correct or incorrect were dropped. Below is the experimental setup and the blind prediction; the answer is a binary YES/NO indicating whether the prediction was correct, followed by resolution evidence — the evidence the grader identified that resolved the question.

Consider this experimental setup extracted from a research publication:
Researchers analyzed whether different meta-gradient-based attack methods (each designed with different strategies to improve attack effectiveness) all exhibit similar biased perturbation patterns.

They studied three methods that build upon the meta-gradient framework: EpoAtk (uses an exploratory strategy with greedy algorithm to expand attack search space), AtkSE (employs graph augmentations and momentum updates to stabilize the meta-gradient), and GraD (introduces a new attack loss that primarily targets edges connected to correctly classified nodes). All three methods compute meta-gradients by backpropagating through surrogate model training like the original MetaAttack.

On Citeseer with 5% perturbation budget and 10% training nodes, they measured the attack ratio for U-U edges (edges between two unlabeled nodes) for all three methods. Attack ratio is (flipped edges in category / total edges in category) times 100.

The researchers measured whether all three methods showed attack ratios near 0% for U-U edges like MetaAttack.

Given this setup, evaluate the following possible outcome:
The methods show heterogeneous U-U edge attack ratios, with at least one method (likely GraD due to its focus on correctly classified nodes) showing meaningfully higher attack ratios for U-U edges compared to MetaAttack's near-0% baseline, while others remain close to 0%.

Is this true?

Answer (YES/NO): NO